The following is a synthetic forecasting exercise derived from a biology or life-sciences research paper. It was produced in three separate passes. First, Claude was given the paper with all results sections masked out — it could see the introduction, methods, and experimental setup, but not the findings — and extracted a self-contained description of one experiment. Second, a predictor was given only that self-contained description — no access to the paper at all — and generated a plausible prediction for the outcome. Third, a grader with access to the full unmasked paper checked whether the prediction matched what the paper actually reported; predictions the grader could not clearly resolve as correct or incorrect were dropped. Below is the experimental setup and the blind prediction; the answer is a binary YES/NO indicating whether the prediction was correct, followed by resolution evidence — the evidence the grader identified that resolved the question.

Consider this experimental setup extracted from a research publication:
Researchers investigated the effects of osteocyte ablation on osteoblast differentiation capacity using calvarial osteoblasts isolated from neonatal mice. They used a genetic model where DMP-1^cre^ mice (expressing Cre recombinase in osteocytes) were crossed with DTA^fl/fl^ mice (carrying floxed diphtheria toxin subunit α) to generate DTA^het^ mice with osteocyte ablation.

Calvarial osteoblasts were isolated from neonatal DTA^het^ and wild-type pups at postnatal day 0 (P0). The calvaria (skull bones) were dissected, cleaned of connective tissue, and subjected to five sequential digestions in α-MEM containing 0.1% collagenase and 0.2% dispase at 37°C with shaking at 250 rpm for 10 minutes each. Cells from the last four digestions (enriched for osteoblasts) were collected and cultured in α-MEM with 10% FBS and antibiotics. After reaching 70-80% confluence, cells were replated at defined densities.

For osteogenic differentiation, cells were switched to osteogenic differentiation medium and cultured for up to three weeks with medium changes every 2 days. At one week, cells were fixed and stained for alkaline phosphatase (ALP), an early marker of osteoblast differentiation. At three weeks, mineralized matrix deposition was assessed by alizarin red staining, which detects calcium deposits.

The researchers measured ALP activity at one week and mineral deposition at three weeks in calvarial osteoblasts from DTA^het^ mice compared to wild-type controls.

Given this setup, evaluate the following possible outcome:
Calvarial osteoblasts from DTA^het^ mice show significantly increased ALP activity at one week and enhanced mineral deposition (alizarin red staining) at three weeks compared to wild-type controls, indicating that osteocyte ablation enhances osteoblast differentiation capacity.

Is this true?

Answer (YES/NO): NO